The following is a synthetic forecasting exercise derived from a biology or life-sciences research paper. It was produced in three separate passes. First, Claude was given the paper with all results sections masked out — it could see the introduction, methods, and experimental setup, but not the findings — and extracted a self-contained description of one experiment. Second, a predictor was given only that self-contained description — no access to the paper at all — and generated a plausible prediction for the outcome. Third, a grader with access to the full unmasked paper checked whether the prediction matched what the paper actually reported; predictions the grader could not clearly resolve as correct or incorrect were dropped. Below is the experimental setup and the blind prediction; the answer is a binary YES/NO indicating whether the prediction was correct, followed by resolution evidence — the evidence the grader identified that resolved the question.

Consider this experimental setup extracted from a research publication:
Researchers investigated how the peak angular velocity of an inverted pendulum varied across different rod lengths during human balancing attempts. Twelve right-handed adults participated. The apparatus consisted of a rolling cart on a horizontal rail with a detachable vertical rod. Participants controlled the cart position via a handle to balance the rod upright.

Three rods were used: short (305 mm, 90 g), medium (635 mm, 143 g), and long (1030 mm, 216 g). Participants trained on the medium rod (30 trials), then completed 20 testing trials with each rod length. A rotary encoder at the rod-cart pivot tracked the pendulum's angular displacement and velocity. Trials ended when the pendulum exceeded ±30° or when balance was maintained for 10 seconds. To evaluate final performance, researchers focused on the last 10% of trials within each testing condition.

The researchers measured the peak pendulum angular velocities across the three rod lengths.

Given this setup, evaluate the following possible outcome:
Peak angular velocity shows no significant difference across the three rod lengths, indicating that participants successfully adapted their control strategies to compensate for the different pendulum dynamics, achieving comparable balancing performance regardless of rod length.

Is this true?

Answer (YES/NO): NO